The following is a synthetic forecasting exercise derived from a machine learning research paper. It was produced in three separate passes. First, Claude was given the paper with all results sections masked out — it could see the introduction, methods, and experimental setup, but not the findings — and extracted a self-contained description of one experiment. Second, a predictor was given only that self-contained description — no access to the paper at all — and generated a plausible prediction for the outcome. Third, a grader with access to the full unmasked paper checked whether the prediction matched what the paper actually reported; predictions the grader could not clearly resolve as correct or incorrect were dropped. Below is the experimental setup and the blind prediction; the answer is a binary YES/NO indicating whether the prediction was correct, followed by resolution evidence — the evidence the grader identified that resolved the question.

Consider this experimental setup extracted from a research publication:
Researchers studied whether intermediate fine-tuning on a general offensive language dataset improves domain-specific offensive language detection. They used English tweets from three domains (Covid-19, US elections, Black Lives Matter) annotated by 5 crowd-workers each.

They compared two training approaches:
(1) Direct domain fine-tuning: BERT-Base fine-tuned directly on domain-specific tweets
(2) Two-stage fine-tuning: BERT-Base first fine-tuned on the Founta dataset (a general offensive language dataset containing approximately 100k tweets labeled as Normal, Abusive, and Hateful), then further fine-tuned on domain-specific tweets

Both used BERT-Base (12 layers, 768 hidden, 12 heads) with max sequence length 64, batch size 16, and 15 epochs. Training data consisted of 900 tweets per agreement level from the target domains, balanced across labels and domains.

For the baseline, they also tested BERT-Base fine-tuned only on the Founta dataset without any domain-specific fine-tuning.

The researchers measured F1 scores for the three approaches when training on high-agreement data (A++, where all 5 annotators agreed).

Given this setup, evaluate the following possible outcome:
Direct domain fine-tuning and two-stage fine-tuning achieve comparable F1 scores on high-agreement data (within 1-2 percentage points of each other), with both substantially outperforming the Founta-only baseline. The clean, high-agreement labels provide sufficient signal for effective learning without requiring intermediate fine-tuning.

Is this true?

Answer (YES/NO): YES